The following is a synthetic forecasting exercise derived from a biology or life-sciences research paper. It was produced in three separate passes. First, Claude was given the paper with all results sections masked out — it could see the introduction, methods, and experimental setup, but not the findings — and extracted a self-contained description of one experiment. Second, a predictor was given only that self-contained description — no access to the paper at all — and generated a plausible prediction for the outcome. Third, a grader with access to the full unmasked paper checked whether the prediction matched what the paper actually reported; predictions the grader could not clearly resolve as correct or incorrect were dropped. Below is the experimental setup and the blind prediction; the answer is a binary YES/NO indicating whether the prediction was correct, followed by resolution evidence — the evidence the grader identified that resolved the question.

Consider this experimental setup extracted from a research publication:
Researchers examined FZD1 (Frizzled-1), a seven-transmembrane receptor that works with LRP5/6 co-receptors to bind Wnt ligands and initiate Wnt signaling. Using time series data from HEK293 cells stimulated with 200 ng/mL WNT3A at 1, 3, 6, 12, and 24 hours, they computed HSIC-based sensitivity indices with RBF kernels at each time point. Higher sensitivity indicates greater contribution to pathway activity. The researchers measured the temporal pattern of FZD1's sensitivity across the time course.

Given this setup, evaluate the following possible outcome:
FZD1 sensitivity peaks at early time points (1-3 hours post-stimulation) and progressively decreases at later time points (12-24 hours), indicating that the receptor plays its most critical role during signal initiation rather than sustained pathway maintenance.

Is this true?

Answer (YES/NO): NO